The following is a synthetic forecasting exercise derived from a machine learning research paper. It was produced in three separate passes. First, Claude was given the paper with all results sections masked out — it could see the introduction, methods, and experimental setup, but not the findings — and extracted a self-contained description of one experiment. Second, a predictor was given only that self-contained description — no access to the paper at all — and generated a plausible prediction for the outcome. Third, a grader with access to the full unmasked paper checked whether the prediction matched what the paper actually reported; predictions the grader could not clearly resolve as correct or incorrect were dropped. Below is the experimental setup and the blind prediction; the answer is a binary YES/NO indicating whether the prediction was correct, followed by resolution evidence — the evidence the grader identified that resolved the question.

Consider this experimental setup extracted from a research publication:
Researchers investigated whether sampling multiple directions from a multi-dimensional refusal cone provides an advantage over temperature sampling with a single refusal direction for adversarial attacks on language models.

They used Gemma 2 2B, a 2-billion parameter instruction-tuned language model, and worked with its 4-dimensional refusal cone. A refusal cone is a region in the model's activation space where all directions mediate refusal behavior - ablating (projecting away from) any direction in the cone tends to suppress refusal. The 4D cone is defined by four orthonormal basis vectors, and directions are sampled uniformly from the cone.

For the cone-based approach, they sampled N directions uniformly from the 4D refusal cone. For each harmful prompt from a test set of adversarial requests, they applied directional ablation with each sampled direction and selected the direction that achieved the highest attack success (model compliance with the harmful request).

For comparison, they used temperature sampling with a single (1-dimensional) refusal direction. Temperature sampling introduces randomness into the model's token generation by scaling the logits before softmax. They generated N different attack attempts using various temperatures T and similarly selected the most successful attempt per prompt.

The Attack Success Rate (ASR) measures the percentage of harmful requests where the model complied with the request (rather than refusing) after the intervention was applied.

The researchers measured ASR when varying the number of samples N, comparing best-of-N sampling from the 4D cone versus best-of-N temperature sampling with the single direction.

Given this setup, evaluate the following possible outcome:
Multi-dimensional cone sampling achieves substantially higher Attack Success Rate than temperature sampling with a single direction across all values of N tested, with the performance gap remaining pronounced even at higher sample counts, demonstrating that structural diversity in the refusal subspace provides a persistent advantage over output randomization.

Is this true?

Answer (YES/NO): NO